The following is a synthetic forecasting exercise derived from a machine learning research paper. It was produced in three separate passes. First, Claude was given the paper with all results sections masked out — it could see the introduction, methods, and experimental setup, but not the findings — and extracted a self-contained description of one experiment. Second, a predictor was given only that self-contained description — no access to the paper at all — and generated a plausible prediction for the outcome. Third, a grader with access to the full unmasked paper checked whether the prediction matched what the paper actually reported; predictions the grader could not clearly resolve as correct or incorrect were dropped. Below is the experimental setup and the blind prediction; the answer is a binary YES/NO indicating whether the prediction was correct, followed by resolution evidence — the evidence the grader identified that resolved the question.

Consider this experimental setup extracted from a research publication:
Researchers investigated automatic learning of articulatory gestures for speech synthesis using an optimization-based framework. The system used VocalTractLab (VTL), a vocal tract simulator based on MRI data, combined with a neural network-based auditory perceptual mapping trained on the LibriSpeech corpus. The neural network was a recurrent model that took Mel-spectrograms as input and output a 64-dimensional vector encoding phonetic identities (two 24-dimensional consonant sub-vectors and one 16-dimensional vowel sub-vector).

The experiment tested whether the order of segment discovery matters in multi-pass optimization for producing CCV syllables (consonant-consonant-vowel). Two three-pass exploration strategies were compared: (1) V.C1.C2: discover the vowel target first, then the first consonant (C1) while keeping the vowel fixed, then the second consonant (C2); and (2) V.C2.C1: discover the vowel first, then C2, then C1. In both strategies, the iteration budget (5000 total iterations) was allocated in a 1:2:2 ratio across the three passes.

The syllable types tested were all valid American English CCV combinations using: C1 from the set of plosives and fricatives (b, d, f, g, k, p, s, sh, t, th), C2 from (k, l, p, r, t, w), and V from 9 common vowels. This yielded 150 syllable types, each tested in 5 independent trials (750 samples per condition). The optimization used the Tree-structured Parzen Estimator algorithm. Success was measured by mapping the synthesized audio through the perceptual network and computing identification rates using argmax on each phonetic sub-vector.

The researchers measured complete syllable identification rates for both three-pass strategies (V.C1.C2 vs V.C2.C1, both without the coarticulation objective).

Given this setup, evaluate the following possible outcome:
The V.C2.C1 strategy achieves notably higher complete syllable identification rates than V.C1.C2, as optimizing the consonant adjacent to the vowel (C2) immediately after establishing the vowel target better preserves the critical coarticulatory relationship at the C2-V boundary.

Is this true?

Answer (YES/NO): NO